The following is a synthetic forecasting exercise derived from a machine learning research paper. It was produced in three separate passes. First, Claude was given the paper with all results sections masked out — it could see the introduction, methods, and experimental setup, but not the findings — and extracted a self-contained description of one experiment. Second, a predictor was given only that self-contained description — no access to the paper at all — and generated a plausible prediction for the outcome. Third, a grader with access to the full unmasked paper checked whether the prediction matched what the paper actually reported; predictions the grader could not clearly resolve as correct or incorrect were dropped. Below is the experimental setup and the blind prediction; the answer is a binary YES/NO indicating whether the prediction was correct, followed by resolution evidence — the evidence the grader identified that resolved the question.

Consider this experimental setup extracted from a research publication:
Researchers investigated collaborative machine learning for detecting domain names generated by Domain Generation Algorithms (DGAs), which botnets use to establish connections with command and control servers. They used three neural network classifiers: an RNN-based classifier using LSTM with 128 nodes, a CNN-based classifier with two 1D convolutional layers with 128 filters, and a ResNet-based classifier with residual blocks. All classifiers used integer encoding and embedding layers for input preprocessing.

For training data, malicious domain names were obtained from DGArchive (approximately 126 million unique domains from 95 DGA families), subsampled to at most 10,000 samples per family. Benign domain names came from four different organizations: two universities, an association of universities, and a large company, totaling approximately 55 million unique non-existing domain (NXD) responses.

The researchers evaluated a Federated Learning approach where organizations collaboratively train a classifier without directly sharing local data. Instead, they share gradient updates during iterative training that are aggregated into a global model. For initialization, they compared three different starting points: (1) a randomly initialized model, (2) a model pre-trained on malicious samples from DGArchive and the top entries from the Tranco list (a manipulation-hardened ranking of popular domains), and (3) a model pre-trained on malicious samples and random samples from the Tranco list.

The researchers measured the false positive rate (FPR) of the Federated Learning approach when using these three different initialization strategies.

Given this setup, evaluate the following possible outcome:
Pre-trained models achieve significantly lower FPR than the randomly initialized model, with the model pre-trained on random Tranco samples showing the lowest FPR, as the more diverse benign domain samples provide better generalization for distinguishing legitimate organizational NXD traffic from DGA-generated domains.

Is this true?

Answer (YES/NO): NO